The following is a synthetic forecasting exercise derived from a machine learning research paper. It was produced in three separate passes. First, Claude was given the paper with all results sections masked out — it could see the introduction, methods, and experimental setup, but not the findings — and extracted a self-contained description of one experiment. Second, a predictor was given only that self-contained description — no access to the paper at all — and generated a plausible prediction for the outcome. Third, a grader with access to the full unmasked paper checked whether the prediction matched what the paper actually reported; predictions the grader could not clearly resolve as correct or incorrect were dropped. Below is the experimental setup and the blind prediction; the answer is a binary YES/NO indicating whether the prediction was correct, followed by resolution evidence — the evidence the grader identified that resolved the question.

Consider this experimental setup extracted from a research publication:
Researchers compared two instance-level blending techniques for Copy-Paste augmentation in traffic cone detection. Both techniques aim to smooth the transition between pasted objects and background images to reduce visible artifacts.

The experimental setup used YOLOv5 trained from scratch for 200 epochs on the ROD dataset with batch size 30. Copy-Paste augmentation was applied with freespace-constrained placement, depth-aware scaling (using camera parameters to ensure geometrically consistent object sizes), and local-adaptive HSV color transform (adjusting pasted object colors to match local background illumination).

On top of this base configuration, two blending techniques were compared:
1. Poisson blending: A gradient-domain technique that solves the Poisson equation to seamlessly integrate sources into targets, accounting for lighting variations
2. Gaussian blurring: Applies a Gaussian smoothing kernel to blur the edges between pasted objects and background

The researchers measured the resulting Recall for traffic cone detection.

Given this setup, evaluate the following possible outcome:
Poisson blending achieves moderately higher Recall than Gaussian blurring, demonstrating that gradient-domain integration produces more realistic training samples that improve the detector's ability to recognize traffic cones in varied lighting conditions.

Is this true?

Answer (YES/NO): YES